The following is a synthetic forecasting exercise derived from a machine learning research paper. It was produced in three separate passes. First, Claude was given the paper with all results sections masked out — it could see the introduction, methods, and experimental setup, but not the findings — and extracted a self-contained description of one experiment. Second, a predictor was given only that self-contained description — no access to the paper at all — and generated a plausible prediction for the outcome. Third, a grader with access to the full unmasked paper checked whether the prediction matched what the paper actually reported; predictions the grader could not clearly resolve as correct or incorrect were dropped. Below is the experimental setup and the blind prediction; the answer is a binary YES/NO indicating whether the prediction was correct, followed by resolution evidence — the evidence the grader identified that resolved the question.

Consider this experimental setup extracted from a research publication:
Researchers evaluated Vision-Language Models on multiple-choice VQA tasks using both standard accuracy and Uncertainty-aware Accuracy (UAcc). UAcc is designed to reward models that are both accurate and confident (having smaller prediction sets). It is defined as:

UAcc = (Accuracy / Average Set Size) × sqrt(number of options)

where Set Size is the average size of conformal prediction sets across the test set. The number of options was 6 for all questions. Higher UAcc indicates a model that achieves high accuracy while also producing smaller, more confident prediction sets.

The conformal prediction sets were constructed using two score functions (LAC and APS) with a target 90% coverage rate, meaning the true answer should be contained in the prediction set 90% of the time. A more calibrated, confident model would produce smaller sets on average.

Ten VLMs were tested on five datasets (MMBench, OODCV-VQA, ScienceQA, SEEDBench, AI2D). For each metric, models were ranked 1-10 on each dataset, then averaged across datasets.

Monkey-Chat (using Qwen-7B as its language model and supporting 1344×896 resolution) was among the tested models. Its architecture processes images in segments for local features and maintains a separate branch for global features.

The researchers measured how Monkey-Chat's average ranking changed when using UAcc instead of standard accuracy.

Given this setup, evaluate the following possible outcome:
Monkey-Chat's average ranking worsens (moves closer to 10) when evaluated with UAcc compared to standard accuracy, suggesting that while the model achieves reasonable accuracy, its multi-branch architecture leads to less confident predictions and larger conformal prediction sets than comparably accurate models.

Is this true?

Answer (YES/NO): YES